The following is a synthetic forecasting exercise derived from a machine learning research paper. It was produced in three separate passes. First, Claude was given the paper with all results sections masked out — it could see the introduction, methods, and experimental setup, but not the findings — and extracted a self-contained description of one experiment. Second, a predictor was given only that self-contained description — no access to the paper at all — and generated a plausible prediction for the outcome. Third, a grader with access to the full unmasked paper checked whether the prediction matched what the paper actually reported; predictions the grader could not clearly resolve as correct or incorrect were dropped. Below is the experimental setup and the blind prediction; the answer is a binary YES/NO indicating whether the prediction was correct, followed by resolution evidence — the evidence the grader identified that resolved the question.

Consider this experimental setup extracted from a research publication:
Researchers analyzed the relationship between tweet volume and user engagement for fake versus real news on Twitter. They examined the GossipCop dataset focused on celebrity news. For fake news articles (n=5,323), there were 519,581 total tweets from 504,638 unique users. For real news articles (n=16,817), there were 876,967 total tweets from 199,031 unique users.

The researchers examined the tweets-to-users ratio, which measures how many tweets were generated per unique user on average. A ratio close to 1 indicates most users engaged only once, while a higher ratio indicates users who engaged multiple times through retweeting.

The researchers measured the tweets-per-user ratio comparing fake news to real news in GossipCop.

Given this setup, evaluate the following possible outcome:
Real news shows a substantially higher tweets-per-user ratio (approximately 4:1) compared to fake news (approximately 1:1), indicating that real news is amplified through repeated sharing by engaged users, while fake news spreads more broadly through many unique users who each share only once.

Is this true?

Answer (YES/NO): YES